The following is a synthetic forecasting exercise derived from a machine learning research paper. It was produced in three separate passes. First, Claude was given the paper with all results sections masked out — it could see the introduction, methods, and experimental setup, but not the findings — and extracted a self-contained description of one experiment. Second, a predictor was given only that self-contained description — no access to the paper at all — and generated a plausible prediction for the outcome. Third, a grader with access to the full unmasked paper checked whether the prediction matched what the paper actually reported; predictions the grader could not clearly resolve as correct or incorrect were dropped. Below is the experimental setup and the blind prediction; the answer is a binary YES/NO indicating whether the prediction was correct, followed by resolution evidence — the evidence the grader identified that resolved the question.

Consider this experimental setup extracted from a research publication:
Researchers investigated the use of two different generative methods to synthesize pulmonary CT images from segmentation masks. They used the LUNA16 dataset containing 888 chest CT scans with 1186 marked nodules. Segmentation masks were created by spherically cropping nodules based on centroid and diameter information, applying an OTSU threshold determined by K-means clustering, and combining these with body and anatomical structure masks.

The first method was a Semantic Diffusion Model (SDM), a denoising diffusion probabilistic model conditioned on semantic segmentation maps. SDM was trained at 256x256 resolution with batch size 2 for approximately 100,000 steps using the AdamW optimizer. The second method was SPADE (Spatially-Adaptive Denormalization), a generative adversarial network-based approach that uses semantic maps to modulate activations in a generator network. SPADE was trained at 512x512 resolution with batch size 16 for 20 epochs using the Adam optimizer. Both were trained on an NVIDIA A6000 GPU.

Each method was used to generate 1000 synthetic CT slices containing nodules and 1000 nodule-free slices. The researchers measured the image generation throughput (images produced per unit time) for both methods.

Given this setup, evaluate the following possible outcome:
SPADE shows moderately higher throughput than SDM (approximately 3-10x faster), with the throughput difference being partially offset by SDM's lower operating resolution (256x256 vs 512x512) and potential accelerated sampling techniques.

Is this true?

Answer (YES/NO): NO